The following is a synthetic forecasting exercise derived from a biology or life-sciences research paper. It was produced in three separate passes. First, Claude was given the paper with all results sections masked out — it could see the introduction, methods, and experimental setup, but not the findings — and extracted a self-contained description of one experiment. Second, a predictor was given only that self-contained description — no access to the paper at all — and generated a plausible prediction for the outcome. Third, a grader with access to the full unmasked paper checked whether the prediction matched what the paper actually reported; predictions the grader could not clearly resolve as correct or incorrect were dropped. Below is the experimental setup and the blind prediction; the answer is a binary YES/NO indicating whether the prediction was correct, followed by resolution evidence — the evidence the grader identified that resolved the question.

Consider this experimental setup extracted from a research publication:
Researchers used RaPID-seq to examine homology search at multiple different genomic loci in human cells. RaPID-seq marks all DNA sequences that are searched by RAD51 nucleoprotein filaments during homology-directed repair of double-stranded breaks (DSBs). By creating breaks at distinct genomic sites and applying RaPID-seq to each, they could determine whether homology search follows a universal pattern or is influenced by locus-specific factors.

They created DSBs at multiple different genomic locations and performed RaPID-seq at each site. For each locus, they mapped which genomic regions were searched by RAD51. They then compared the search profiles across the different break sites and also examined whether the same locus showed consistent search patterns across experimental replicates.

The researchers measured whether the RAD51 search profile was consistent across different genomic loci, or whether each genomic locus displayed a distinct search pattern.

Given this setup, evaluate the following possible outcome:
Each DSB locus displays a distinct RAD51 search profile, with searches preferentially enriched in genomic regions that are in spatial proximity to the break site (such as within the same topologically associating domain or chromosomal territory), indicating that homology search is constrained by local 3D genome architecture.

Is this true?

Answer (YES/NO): YES